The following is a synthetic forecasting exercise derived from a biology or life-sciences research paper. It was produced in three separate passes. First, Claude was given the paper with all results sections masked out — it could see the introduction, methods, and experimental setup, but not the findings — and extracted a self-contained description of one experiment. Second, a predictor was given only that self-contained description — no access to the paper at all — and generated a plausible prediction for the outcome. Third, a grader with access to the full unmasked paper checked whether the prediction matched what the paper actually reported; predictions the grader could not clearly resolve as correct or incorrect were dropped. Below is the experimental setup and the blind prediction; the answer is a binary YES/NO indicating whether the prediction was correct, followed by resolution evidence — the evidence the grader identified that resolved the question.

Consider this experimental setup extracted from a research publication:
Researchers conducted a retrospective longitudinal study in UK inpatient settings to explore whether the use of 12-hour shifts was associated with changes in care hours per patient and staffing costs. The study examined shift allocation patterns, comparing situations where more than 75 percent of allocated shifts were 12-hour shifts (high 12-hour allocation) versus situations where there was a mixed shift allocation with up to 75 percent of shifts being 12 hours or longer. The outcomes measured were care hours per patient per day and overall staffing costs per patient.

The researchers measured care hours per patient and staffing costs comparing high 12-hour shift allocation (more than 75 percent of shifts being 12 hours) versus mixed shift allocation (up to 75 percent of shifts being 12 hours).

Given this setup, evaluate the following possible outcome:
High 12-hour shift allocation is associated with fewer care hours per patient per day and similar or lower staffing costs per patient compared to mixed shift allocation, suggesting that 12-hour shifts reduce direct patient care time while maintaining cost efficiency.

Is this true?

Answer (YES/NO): YES